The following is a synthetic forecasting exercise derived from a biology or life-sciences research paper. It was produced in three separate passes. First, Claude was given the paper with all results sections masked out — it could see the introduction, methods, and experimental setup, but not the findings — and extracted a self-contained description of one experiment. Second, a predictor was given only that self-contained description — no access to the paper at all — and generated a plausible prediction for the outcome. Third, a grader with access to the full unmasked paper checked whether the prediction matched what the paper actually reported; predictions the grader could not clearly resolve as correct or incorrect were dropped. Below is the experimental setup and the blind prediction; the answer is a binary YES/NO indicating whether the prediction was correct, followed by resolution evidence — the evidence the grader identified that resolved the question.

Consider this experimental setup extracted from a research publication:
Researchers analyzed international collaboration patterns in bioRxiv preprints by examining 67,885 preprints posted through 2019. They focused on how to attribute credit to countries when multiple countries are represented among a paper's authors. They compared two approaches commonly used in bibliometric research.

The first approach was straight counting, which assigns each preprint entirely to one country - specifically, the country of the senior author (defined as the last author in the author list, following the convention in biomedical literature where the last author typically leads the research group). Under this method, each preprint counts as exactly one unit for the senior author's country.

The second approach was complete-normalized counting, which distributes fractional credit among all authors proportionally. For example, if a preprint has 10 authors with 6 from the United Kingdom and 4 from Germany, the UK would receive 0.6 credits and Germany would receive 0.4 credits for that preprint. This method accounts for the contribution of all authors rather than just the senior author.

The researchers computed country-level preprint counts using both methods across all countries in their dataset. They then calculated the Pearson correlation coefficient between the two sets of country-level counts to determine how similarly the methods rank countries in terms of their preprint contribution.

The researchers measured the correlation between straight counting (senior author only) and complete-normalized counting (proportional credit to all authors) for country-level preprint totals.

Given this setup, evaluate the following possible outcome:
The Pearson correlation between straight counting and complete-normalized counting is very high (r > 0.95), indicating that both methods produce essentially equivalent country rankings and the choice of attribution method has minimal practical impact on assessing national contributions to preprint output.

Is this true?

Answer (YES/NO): YES